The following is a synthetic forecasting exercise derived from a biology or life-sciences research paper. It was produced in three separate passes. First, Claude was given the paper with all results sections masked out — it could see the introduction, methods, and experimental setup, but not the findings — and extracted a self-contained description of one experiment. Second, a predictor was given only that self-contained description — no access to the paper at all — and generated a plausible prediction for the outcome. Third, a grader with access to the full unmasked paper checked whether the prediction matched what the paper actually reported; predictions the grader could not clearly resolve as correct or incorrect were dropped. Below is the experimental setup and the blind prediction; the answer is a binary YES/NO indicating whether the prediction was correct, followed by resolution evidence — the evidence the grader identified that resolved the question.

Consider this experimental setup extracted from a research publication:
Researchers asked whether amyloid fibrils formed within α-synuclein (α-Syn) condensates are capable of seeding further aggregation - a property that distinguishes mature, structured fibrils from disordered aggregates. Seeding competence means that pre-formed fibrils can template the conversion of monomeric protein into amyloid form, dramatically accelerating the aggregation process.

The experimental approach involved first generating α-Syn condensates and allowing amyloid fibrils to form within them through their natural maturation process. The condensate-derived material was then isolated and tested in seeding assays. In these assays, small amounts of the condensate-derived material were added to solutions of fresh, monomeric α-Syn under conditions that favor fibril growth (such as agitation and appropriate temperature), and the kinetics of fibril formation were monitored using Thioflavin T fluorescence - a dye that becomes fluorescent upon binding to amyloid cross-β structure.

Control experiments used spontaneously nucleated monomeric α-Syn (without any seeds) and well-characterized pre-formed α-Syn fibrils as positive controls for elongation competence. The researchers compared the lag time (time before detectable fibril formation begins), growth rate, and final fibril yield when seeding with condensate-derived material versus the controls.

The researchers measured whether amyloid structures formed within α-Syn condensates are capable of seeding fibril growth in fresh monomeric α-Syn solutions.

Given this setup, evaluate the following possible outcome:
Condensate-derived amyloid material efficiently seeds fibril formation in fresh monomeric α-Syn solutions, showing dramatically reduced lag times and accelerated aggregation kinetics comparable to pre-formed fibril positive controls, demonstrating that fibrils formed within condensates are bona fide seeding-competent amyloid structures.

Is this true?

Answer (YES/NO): YES